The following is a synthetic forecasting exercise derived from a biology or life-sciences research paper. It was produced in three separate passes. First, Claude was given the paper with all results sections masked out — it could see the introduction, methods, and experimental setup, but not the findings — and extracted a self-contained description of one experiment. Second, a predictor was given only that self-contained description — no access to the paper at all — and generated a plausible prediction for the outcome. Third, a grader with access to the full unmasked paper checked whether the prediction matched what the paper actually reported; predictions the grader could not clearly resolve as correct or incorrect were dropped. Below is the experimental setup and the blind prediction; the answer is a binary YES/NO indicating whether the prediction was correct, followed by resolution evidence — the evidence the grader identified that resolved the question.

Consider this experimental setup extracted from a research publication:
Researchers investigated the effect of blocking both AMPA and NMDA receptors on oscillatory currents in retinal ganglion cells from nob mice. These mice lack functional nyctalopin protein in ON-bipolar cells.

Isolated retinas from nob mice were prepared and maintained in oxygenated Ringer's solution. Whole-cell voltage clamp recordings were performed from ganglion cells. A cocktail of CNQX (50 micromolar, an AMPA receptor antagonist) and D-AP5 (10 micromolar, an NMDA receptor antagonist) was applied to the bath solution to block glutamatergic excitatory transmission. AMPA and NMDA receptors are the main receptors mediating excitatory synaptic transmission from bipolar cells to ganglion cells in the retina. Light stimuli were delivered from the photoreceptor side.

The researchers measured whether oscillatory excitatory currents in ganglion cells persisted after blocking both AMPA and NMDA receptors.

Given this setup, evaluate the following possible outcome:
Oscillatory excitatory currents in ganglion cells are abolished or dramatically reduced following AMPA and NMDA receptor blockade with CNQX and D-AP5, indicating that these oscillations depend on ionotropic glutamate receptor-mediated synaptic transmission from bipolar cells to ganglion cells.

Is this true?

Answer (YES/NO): YES